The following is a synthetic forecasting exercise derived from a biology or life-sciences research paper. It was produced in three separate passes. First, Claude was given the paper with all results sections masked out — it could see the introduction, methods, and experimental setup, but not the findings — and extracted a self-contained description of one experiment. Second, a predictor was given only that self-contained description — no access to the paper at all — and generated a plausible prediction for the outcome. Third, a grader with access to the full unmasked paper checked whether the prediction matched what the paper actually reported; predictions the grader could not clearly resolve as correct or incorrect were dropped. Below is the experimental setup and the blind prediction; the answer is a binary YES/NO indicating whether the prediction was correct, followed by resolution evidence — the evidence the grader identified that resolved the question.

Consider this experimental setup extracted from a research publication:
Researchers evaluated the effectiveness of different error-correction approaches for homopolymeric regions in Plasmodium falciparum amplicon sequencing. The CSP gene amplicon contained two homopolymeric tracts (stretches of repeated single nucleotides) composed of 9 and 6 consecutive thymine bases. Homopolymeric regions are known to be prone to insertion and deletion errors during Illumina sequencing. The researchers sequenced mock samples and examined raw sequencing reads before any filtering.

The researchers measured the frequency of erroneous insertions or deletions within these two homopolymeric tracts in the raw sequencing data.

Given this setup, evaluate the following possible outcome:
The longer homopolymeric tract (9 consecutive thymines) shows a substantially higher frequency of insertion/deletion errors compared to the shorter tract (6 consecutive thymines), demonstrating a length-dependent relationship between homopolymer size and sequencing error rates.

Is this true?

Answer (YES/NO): YES